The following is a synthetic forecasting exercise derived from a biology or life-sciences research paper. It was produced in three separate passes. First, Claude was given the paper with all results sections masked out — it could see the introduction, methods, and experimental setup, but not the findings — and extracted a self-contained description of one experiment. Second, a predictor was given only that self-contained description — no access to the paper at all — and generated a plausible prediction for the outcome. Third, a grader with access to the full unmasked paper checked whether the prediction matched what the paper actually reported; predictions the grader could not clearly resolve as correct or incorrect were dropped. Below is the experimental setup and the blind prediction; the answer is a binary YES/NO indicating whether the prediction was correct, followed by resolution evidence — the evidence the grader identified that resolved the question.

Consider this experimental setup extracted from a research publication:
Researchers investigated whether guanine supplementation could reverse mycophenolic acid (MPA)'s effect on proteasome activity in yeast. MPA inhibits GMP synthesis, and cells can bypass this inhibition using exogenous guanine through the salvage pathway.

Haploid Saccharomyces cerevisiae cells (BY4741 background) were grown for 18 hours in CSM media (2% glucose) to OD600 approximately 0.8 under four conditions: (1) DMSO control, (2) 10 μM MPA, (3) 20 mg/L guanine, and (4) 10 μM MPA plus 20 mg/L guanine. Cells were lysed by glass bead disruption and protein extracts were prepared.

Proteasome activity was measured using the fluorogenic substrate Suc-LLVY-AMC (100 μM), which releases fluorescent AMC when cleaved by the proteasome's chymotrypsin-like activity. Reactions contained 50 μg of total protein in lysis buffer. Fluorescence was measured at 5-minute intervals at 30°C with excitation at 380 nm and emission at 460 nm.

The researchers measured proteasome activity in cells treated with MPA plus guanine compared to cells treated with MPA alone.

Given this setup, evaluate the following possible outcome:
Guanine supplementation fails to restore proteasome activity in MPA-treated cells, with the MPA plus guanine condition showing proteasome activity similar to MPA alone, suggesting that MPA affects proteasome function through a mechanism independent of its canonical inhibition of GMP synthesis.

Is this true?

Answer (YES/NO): NO